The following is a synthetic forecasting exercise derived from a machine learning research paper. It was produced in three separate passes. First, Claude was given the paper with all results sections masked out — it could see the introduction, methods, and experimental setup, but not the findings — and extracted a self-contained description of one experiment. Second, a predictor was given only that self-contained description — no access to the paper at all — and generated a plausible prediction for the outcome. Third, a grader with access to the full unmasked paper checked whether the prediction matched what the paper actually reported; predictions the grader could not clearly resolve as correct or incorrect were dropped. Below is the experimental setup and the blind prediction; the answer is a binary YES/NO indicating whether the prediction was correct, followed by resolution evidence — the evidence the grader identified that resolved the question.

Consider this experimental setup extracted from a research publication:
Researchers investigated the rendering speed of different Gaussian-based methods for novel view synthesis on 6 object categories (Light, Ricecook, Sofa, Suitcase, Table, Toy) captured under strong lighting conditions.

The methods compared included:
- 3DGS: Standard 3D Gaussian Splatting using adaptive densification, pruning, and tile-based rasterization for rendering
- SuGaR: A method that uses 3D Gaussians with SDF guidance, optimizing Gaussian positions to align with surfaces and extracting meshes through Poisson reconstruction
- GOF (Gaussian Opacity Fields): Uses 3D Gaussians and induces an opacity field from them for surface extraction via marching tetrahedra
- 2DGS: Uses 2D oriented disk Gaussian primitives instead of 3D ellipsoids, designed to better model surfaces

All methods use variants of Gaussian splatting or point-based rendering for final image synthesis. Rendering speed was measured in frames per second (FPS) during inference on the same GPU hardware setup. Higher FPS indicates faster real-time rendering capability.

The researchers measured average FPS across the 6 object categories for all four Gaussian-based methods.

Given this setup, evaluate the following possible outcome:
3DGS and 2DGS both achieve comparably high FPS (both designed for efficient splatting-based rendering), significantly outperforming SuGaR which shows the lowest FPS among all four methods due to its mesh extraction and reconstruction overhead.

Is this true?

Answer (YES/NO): NO